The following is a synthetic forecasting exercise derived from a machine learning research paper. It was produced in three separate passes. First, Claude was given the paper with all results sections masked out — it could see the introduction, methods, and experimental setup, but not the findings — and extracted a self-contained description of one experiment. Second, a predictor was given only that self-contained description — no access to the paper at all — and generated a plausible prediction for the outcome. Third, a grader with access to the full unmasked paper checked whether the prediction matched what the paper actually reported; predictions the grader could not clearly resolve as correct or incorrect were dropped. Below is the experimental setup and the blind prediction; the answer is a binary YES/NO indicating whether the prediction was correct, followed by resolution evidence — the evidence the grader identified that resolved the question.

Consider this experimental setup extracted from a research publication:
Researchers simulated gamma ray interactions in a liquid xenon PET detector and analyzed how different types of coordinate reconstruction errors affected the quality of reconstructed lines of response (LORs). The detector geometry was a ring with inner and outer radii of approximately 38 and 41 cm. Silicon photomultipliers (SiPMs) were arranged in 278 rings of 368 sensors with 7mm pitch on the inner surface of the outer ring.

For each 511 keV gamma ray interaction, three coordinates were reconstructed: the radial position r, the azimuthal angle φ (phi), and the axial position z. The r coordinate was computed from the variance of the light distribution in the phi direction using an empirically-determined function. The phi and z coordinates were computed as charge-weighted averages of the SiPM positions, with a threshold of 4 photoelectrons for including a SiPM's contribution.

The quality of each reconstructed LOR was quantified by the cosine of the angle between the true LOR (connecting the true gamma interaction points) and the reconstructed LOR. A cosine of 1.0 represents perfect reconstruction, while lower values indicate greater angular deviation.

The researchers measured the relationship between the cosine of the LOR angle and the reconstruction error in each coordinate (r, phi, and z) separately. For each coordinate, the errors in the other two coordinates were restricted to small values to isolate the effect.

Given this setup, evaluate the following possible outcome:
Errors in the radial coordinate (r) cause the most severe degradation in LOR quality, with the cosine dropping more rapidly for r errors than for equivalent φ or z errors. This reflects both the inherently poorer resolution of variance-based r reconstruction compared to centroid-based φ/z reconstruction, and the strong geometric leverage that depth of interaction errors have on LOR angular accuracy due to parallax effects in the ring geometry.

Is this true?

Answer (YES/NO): NO